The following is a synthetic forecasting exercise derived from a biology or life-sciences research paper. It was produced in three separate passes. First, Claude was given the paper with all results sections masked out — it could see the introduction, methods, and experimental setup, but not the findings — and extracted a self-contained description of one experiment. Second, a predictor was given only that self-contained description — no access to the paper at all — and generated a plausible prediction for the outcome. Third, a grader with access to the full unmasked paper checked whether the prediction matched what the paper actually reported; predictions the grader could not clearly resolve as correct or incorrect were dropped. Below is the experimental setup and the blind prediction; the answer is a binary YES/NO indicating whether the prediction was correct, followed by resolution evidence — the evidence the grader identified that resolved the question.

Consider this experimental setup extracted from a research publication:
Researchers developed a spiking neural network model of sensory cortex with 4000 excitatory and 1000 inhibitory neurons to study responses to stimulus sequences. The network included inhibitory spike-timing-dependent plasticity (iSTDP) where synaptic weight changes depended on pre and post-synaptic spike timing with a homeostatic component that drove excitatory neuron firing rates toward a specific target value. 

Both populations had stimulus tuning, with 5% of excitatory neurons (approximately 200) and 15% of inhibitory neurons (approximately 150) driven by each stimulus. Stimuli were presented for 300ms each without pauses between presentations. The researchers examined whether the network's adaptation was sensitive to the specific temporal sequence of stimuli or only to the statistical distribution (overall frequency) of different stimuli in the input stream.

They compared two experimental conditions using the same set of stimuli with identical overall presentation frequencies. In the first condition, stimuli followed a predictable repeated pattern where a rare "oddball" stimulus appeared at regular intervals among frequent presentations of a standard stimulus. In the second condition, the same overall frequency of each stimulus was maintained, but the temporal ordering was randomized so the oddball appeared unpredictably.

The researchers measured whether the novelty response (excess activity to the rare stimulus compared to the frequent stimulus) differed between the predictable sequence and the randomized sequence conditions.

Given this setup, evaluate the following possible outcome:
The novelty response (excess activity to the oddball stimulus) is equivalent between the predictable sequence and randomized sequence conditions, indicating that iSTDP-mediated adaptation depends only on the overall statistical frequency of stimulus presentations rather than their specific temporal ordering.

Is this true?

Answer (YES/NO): YES